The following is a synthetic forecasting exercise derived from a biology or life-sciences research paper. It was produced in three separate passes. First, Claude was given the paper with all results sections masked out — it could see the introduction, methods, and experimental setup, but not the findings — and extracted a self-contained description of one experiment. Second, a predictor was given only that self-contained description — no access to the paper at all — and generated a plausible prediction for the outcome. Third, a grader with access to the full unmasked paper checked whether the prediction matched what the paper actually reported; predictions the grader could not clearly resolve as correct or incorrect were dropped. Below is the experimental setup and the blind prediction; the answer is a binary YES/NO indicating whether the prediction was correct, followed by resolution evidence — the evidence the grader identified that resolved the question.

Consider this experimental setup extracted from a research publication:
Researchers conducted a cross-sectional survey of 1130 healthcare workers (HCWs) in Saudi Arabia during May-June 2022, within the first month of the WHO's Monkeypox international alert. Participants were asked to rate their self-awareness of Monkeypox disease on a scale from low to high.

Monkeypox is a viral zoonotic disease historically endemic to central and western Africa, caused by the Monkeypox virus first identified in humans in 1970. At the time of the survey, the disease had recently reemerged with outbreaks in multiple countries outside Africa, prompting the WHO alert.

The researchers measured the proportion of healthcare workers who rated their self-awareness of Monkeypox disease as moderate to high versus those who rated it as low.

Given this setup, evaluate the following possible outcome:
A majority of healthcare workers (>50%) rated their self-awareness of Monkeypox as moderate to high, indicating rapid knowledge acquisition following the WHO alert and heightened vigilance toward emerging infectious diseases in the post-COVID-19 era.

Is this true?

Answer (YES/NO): YES